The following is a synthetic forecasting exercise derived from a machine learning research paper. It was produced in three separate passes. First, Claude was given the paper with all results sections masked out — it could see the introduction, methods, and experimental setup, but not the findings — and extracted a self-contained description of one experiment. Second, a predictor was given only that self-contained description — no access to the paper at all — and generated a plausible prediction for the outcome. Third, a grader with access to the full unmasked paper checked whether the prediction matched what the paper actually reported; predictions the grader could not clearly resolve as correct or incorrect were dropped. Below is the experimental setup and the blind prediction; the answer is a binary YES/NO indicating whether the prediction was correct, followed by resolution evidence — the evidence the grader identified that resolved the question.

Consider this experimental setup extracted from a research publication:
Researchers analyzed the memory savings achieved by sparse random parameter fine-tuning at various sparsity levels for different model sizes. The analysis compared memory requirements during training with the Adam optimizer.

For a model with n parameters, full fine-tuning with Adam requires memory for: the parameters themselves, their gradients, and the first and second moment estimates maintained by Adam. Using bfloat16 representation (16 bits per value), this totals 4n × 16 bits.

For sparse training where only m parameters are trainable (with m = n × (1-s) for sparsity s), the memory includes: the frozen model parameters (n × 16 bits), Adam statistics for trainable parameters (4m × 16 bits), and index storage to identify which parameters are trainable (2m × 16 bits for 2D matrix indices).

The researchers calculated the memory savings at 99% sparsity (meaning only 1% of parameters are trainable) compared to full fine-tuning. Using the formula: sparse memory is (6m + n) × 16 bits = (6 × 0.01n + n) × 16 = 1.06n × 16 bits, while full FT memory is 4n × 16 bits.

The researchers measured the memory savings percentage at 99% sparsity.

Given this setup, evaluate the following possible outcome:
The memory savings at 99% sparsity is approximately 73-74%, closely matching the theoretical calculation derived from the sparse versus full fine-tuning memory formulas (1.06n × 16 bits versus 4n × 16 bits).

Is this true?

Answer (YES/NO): YES